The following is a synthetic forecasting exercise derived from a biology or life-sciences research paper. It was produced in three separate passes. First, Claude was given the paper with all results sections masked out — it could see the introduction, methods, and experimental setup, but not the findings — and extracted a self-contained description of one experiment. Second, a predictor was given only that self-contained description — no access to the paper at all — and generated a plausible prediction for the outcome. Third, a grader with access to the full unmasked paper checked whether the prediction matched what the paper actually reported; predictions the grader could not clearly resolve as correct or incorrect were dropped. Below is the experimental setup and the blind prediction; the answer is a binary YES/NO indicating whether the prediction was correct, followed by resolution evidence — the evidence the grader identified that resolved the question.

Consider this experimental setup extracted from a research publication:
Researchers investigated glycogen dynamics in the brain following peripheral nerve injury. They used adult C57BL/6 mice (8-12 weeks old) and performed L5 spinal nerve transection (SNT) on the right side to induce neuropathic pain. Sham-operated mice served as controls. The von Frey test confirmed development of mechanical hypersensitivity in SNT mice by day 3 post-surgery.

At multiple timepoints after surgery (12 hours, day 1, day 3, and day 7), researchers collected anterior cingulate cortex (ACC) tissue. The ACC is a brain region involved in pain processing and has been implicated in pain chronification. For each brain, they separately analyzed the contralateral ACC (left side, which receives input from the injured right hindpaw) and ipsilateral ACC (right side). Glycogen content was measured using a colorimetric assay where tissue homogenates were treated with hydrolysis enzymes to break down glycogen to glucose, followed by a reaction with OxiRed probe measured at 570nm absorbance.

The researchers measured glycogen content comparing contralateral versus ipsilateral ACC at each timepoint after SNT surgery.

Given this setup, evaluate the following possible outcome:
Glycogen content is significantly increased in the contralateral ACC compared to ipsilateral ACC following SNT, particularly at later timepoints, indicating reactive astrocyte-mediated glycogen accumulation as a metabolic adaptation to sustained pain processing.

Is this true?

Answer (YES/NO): NO